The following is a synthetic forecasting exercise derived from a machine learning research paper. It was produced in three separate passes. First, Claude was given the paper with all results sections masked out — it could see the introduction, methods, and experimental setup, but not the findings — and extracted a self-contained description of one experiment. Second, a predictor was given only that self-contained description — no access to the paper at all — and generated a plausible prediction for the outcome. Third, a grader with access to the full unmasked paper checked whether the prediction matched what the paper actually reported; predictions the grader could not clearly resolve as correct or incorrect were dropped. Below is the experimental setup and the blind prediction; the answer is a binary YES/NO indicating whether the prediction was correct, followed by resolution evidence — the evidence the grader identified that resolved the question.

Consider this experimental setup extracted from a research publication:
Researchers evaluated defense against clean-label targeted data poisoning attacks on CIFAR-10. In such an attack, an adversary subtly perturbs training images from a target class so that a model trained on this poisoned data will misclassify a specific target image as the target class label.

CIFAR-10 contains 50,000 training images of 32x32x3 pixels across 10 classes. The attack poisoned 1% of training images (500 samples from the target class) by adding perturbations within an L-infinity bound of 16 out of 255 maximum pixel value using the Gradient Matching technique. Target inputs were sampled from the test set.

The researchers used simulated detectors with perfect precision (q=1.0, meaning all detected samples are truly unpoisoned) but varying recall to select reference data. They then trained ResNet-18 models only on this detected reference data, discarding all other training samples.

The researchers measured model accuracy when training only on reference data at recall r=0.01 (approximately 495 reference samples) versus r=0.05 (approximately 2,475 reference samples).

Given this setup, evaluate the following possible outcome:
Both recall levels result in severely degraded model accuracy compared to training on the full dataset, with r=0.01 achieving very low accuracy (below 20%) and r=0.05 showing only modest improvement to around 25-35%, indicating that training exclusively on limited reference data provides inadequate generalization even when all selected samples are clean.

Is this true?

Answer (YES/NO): NO